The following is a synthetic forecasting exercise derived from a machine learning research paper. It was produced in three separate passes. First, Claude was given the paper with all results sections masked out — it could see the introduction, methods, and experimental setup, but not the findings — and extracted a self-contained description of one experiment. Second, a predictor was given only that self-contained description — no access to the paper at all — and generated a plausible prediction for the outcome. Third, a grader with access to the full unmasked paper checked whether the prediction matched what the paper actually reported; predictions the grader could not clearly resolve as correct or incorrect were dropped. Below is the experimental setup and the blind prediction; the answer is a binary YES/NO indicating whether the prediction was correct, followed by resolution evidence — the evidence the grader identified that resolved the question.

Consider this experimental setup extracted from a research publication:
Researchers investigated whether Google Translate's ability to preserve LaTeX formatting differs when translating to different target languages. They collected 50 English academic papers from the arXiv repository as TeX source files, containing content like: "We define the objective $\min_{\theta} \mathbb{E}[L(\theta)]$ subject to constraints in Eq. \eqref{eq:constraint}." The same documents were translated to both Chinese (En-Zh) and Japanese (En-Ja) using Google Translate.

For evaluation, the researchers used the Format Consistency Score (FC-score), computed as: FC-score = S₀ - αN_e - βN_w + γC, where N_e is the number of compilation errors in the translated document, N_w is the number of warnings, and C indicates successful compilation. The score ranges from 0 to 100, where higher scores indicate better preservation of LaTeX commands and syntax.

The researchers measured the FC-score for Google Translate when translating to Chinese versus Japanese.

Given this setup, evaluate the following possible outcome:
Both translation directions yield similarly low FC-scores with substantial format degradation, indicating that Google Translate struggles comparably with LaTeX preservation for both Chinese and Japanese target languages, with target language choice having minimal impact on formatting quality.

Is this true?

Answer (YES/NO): YES